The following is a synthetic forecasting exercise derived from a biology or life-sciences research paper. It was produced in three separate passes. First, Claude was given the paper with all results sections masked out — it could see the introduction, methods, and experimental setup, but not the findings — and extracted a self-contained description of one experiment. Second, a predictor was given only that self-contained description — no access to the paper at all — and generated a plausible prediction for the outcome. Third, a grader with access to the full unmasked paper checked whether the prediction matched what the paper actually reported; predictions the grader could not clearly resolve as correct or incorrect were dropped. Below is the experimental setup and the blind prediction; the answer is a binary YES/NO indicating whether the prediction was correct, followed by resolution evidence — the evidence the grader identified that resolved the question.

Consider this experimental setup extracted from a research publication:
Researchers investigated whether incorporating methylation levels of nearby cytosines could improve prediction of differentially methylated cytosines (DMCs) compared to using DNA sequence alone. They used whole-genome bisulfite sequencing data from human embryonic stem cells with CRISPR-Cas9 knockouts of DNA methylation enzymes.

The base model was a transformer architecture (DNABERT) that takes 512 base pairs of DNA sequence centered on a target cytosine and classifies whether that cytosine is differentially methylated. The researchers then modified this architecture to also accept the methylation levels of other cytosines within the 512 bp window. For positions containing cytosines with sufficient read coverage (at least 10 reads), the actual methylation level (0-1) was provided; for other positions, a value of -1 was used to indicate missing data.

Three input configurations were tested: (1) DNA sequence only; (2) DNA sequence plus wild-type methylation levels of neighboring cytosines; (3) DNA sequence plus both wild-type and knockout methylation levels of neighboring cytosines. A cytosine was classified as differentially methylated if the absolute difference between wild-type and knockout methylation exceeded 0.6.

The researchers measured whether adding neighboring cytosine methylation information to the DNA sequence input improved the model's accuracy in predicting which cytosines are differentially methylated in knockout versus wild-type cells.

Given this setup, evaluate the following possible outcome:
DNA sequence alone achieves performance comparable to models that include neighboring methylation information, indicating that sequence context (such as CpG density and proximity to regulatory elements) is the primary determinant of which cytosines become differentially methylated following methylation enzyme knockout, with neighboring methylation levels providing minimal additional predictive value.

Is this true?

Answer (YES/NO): YES